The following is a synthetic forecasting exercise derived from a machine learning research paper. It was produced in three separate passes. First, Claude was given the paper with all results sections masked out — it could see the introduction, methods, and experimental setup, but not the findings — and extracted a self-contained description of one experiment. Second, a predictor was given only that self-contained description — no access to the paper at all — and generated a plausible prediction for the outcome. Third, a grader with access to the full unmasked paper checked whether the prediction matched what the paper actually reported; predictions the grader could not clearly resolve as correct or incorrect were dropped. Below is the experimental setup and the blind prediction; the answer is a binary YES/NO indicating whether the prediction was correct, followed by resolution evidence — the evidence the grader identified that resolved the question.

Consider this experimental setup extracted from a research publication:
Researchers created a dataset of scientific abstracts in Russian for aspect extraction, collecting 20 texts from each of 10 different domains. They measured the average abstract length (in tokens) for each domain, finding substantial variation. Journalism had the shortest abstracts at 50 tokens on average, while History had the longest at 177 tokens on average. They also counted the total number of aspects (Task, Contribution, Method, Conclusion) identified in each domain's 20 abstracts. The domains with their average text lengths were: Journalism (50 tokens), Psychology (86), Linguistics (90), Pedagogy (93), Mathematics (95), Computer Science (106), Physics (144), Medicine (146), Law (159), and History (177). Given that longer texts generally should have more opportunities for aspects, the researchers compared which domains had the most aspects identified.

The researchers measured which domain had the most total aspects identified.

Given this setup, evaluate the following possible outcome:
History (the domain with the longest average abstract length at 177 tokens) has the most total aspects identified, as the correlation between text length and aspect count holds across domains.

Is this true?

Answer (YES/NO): NO